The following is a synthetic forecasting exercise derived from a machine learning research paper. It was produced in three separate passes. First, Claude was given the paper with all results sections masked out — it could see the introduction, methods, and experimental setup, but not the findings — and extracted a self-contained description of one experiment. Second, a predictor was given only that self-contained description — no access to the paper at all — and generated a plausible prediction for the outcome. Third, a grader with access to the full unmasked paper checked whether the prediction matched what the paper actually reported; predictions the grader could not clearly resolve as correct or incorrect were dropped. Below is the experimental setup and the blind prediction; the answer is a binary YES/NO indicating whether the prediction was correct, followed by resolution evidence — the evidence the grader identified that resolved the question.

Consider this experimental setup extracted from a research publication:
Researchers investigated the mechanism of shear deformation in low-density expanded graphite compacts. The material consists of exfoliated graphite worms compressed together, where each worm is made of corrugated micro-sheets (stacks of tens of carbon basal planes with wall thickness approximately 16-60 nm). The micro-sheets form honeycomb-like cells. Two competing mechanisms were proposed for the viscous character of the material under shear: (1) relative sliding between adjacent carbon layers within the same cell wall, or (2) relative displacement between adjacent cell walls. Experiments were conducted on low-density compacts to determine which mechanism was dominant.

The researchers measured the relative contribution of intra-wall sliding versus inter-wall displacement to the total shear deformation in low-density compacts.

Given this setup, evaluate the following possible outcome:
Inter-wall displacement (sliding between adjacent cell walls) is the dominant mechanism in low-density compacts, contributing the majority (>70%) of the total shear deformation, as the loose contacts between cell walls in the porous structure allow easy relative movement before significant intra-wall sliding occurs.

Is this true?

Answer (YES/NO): YES